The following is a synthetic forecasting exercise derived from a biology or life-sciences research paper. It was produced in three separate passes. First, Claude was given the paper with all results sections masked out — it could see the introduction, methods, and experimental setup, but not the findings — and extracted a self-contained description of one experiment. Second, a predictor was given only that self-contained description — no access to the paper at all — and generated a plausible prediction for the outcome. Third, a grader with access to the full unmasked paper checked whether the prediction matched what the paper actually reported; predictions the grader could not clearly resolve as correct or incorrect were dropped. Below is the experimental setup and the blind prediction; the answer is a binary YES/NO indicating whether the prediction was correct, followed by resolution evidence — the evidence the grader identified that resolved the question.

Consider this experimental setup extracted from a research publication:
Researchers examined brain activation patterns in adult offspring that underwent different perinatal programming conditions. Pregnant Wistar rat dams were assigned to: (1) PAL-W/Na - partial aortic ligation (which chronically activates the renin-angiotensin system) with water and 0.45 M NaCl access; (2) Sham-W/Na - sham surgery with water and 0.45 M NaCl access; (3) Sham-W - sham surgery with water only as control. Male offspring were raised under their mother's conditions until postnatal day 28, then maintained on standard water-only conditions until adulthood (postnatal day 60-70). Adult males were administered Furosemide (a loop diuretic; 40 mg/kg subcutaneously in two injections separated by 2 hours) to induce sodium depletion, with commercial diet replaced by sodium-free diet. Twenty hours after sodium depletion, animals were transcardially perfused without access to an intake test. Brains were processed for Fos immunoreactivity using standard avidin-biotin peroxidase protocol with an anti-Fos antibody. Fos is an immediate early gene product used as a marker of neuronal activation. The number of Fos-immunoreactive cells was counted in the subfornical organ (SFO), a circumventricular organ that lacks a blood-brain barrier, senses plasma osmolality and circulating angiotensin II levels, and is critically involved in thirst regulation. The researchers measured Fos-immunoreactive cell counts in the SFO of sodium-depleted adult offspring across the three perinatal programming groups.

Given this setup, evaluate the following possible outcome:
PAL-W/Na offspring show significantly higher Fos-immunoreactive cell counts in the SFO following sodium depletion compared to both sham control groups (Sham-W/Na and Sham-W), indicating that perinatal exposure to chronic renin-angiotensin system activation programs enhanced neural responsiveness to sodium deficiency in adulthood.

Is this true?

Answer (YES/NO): NO